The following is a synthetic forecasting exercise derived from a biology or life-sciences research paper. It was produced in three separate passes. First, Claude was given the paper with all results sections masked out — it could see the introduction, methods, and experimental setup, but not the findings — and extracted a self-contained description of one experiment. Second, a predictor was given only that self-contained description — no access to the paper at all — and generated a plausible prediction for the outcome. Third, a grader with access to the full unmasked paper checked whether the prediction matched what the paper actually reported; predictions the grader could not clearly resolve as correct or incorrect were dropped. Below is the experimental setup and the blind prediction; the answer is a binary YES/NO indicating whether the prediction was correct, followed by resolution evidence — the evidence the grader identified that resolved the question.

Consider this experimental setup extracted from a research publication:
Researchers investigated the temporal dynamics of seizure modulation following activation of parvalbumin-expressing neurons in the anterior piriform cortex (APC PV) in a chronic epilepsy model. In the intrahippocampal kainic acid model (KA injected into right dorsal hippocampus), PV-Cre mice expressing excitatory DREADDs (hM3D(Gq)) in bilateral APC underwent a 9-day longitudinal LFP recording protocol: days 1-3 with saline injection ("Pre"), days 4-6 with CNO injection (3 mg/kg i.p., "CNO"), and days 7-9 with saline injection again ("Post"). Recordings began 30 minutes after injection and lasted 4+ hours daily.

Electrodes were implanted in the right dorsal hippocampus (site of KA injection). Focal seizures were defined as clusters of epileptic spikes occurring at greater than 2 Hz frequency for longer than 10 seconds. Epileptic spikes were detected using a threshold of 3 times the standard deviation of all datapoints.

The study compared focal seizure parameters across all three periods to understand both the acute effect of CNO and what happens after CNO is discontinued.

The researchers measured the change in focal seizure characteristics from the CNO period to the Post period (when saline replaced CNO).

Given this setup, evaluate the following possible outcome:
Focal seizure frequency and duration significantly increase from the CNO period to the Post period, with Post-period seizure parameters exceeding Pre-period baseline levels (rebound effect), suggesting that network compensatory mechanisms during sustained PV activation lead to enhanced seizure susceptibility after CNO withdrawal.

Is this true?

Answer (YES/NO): NO